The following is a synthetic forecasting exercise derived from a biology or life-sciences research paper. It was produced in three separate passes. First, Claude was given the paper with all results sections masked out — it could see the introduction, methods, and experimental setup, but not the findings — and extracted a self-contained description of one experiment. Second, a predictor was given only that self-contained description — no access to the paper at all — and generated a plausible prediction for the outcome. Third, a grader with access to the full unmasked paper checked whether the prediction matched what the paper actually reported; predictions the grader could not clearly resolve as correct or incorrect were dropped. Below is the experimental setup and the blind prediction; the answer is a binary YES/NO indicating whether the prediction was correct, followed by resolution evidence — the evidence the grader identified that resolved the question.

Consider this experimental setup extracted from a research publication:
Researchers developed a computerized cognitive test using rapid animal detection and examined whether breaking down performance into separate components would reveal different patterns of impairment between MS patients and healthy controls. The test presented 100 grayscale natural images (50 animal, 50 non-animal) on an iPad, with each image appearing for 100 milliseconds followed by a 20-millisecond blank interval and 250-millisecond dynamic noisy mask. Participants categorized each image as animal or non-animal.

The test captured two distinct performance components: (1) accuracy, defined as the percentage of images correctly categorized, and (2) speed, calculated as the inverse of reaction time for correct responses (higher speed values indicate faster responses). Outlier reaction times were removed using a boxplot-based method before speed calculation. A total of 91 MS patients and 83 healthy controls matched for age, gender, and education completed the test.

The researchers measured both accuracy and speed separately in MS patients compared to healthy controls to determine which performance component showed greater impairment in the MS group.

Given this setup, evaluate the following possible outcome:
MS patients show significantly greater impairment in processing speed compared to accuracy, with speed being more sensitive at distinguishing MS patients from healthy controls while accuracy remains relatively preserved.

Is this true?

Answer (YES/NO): YES